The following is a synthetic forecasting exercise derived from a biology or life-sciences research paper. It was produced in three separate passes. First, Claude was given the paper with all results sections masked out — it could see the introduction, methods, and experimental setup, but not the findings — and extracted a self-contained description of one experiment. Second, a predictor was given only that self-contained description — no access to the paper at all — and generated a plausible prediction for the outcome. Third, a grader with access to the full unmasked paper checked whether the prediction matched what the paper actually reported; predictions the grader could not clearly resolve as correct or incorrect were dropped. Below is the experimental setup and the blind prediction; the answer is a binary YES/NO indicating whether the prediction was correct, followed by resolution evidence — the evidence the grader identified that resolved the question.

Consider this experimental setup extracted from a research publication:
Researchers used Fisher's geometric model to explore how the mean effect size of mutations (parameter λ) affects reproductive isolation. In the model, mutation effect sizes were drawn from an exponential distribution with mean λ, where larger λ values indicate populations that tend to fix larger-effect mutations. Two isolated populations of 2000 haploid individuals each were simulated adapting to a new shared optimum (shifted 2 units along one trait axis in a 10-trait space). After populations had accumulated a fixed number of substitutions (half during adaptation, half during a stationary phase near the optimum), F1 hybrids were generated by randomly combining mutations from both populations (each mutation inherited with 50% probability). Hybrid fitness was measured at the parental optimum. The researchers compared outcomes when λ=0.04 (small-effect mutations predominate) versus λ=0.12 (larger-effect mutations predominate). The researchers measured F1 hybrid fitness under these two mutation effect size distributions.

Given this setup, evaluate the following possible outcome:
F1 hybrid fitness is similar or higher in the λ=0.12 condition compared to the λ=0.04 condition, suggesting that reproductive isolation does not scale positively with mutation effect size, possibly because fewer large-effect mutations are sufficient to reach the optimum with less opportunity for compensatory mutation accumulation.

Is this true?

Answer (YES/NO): NO